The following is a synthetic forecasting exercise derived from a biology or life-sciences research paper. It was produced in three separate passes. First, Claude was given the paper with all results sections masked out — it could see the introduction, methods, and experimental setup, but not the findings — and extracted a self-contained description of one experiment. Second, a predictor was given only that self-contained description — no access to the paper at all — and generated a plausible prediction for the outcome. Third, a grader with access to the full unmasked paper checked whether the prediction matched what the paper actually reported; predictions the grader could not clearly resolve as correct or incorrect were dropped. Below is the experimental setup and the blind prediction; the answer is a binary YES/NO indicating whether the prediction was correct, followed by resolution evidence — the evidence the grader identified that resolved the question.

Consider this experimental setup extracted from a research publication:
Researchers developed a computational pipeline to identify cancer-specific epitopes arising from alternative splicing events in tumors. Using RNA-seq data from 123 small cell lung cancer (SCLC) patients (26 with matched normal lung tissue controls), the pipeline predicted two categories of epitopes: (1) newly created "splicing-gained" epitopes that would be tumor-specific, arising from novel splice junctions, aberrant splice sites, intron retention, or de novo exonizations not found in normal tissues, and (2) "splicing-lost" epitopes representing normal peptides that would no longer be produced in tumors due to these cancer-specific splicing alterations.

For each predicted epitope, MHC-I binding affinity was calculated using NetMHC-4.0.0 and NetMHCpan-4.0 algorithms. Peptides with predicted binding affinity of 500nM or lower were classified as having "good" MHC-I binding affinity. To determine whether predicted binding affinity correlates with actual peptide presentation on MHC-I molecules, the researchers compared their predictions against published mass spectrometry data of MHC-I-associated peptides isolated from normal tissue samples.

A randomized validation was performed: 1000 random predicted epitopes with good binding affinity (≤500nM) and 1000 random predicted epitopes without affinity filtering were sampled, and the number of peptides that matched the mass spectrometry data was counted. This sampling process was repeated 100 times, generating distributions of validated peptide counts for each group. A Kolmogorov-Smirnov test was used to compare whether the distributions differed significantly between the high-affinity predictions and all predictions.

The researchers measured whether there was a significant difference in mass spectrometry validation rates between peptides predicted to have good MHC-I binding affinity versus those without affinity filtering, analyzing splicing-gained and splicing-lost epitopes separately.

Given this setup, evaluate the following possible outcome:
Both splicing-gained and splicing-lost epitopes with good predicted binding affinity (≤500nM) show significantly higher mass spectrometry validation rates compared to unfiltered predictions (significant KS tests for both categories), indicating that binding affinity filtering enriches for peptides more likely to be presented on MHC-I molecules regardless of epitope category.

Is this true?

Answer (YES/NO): NO